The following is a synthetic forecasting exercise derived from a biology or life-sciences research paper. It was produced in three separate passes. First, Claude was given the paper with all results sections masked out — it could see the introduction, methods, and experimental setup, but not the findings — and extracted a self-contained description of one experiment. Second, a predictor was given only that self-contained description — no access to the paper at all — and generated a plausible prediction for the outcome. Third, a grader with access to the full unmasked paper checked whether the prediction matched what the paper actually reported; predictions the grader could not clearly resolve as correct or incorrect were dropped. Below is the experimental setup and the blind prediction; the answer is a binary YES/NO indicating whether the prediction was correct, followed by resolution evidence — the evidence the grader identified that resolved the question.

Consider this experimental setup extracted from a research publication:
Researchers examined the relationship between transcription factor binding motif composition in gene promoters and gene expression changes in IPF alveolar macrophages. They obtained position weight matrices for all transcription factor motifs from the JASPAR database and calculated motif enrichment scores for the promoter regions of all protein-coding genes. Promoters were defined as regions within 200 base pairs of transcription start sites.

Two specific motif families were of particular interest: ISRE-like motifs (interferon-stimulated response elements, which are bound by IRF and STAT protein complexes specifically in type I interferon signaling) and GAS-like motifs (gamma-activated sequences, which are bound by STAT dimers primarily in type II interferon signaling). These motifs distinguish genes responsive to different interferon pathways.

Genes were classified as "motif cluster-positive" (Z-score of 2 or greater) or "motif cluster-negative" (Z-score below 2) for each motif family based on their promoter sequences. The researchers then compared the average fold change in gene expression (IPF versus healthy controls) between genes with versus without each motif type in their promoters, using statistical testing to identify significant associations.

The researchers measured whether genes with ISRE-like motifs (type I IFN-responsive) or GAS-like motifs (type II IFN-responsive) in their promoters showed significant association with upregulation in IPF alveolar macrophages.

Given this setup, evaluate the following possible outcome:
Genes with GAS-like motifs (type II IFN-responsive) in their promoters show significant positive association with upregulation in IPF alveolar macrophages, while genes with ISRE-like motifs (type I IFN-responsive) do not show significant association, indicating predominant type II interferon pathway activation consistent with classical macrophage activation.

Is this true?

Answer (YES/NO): NO